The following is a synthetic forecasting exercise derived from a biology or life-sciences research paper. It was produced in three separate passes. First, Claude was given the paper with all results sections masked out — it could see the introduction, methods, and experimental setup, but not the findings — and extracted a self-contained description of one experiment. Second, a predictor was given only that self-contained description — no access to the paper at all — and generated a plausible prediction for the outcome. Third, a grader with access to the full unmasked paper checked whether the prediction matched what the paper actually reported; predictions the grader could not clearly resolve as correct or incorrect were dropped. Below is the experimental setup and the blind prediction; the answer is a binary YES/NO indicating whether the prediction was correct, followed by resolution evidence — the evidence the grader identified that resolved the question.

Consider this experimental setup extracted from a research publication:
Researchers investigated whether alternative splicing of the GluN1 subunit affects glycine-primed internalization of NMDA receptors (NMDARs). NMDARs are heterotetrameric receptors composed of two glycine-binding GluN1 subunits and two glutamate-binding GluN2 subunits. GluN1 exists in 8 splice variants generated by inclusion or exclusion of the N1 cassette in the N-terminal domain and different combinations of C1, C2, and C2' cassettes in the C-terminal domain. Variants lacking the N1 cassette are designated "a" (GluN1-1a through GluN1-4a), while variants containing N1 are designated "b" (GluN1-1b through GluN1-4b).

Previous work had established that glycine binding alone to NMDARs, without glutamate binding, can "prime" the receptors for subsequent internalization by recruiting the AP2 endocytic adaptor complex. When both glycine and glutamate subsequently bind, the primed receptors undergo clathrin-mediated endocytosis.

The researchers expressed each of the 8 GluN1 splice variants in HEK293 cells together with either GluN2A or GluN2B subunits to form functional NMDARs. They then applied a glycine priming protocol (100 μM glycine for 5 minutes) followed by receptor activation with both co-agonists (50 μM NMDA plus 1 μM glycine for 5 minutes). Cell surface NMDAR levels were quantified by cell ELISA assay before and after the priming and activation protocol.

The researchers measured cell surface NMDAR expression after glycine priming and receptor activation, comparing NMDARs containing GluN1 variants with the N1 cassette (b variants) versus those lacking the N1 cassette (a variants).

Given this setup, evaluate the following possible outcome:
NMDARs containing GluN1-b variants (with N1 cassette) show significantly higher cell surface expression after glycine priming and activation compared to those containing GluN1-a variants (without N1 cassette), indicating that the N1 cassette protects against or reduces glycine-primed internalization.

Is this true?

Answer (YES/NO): YES